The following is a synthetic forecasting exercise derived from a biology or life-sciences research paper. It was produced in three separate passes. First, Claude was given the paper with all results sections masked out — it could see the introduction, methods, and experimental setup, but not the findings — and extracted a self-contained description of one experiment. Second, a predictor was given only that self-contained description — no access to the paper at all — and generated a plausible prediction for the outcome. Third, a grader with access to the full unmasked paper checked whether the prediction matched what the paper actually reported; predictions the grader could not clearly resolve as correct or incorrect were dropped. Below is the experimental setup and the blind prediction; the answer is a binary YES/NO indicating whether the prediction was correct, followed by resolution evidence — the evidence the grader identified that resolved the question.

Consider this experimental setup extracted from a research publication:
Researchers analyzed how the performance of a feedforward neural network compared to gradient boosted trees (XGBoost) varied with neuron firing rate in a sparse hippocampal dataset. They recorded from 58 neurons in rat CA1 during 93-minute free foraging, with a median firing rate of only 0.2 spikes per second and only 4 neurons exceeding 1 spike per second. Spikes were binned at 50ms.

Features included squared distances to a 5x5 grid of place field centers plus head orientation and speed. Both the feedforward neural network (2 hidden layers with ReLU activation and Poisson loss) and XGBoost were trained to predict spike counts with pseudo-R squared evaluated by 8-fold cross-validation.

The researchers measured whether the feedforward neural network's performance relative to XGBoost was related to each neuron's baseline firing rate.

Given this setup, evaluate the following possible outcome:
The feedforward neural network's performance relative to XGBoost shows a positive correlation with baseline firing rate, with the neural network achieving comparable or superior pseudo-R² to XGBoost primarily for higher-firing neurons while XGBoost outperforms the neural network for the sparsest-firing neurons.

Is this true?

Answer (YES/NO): NO